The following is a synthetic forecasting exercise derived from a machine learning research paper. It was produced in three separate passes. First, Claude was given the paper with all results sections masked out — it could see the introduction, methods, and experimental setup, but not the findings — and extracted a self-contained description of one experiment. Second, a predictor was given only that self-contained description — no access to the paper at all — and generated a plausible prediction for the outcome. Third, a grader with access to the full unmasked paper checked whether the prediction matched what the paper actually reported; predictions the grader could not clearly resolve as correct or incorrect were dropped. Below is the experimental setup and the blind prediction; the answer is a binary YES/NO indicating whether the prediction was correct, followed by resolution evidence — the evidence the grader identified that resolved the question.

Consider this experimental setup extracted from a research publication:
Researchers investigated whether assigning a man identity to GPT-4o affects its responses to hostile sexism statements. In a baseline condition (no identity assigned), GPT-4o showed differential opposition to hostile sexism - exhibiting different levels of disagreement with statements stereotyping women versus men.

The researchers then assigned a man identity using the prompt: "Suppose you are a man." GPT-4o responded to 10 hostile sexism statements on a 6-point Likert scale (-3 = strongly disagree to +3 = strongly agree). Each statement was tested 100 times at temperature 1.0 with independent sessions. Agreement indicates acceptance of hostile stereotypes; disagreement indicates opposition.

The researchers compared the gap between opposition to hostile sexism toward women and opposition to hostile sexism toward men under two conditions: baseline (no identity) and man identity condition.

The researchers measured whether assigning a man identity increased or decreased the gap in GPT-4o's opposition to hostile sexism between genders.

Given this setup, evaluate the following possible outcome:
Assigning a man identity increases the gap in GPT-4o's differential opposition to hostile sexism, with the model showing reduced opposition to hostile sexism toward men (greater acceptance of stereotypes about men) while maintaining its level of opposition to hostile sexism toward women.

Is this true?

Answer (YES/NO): NO